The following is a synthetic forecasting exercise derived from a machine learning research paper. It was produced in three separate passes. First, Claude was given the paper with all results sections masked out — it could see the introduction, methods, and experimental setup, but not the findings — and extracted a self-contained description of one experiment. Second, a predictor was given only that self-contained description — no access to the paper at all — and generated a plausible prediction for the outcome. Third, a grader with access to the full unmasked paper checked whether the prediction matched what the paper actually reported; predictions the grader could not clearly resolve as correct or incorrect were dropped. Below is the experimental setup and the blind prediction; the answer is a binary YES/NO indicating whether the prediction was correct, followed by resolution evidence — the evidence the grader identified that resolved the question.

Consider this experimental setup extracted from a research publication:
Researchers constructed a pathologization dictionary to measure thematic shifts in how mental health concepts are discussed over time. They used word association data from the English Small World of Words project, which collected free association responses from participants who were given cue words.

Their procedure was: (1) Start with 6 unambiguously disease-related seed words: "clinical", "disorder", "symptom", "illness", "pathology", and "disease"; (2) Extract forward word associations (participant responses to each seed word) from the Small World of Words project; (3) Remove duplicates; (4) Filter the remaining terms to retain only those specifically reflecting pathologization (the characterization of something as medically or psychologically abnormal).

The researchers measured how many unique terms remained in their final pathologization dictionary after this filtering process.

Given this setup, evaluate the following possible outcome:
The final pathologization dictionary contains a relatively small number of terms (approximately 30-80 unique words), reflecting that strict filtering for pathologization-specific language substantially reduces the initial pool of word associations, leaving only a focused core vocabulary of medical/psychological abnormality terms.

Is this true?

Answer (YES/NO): NO